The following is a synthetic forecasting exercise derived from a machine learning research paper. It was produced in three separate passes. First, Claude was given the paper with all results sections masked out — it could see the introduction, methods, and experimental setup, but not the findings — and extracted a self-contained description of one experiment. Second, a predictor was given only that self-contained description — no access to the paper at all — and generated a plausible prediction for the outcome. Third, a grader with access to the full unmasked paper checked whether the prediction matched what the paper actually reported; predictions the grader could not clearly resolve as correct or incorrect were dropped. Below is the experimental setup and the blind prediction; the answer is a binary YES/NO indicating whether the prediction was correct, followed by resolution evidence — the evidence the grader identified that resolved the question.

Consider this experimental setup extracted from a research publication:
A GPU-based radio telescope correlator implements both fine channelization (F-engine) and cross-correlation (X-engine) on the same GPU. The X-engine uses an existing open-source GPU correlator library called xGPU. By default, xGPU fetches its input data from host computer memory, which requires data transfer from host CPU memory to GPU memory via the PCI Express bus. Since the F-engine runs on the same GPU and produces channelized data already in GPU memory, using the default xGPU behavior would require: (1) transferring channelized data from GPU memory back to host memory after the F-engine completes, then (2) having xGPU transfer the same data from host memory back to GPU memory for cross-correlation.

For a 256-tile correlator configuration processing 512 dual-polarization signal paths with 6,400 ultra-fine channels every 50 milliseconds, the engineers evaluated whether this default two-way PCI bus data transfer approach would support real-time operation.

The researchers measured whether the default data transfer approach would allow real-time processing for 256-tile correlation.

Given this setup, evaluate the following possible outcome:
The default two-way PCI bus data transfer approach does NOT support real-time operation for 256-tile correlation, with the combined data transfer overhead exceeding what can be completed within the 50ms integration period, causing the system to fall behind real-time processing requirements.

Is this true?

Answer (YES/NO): YES